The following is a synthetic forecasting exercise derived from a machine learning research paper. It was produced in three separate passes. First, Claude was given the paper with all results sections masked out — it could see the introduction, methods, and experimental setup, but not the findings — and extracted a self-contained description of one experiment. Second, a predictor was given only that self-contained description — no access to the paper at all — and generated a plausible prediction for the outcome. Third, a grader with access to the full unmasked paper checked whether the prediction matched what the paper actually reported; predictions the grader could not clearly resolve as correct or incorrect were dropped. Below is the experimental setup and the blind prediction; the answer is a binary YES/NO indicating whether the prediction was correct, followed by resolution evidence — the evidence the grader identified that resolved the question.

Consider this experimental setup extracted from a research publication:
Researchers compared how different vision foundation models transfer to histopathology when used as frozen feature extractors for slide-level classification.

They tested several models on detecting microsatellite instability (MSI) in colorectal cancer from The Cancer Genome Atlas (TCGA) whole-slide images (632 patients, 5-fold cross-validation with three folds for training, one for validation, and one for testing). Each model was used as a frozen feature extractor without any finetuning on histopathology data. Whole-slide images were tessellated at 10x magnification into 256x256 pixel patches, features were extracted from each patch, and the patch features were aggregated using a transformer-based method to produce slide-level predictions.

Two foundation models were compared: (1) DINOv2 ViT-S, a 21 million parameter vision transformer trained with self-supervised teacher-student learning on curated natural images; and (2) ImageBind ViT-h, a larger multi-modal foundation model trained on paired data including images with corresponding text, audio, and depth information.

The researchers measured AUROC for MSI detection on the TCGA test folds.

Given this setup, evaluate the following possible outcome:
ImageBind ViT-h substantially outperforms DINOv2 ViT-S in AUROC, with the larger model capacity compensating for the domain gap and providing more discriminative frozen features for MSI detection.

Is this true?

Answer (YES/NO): NO